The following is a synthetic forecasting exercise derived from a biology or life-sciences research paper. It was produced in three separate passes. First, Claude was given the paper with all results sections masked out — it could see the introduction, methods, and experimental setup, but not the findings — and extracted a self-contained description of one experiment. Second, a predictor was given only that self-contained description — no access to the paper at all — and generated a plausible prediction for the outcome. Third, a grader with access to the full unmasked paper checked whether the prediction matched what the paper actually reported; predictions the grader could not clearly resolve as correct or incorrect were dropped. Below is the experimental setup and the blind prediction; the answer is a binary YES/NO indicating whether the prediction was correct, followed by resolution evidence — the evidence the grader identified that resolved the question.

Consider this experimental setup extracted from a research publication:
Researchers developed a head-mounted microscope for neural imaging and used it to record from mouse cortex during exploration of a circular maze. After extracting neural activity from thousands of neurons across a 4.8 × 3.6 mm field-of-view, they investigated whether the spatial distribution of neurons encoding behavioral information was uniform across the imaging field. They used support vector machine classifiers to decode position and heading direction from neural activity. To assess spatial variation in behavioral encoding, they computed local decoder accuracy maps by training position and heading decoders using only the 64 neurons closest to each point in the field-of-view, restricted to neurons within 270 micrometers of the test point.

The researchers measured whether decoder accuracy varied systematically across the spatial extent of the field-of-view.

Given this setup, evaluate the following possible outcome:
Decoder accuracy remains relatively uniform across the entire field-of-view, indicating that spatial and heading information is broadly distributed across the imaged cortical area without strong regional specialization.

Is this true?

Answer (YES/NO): NO